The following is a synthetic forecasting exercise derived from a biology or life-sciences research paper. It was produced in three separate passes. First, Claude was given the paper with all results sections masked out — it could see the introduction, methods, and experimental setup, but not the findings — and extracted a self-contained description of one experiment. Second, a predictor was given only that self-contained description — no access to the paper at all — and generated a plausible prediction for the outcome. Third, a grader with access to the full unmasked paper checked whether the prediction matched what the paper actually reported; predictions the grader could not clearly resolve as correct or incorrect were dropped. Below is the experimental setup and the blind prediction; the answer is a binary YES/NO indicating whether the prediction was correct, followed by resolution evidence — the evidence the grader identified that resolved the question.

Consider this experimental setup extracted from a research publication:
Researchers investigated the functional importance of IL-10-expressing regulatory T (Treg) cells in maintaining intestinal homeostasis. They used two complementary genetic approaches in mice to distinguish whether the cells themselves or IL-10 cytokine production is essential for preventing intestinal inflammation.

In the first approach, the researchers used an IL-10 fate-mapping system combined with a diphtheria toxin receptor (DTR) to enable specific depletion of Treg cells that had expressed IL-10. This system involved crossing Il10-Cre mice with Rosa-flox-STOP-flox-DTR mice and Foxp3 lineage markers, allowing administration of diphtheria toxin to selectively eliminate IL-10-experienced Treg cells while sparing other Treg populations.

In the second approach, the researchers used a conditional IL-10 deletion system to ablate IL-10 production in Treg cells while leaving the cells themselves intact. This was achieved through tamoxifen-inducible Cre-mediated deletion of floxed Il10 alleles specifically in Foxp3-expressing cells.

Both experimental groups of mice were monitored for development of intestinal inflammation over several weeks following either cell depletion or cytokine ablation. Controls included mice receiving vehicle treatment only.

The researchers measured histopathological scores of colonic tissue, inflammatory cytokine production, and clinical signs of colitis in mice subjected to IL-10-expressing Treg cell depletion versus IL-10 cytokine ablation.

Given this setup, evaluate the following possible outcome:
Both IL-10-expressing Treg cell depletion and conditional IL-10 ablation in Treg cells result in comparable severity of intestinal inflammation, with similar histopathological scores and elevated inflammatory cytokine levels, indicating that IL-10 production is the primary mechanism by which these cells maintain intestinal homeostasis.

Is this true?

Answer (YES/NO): NO